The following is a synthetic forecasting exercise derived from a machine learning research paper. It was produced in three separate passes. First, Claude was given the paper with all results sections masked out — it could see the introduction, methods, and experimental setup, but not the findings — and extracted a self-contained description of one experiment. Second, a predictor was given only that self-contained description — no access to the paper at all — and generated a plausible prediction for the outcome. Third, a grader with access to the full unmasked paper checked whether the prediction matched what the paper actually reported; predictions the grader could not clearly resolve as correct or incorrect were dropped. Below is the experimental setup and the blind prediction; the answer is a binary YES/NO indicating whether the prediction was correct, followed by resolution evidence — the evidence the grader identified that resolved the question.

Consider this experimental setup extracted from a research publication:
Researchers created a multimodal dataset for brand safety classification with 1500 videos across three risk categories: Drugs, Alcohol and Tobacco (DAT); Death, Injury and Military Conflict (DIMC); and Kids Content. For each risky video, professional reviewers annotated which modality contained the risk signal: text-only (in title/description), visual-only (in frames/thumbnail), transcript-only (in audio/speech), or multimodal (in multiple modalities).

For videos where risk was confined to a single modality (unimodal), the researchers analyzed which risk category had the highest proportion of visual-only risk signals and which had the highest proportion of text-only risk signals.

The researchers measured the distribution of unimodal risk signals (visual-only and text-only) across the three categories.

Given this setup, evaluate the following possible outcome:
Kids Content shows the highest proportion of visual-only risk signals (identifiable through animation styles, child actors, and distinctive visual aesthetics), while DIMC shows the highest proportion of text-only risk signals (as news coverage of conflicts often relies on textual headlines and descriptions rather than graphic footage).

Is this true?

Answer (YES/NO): NO